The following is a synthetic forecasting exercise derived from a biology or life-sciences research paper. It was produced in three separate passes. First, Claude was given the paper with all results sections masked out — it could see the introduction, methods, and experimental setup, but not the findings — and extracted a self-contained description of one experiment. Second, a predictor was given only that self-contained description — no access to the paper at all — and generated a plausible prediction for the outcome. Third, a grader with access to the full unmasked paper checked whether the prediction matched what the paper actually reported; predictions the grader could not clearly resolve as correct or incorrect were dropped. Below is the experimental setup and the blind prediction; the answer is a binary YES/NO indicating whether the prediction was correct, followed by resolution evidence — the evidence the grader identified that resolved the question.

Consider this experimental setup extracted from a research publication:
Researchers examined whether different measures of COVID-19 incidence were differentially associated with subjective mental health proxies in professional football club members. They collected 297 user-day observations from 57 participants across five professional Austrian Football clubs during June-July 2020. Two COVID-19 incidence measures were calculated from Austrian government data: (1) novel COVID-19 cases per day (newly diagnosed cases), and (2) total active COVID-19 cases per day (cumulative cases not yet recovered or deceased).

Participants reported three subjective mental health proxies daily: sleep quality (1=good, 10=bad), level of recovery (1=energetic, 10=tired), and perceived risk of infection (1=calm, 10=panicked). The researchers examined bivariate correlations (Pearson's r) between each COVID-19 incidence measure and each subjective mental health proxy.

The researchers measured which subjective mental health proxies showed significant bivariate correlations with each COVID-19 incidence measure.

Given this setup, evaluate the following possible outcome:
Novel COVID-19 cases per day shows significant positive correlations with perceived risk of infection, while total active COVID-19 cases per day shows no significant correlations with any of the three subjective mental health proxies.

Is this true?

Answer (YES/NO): NO